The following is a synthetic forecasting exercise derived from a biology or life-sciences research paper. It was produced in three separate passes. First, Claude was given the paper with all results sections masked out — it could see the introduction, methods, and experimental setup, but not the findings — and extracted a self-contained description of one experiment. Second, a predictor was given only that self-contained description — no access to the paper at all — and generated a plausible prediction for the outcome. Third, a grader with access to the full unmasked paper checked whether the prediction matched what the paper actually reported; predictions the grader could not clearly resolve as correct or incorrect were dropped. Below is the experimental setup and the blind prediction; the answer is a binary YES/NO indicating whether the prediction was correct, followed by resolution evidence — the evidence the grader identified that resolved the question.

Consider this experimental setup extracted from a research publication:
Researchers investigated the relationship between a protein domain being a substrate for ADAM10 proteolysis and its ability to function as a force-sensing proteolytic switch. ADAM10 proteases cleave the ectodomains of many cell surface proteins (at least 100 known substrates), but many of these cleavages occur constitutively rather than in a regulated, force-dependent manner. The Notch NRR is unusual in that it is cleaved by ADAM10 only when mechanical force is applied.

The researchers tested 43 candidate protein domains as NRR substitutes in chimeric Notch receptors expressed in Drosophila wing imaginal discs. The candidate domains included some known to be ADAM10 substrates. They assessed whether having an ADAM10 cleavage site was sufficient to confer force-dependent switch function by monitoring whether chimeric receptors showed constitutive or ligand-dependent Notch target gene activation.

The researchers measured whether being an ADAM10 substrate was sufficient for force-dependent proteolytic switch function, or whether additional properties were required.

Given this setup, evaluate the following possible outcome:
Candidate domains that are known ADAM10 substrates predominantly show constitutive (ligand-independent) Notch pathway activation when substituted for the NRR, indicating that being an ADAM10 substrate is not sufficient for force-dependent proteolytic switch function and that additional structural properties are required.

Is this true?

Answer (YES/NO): NO